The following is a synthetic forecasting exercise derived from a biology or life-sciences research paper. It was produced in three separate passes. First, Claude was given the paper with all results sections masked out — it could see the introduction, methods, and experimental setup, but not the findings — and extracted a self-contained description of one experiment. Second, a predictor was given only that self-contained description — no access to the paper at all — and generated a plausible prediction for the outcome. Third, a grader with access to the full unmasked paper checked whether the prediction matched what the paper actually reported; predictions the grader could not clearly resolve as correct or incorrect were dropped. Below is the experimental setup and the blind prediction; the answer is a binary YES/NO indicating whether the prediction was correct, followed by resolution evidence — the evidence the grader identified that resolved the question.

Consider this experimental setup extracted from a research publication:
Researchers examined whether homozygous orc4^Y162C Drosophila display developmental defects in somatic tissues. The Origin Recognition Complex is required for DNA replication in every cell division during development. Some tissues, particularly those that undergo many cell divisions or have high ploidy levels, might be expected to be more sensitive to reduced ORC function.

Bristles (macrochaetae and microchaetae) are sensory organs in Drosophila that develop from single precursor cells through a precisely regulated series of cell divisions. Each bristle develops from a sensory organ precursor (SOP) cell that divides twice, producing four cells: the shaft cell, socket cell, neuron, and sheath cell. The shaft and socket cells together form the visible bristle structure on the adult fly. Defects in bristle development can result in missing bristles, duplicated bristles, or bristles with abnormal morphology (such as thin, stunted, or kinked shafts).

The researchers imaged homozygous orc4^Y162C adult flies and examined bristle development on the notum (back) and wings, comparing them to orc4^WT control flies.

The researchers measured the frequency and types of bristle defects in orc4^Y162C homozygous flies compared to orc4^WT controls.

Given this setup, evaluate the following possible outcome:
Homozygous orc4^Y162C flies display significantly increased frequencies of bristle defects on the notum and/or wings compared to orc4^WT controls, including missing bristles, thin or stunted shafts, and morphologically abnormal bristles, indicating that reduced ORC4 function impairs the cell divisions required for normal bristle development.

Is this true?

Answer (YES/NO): YES